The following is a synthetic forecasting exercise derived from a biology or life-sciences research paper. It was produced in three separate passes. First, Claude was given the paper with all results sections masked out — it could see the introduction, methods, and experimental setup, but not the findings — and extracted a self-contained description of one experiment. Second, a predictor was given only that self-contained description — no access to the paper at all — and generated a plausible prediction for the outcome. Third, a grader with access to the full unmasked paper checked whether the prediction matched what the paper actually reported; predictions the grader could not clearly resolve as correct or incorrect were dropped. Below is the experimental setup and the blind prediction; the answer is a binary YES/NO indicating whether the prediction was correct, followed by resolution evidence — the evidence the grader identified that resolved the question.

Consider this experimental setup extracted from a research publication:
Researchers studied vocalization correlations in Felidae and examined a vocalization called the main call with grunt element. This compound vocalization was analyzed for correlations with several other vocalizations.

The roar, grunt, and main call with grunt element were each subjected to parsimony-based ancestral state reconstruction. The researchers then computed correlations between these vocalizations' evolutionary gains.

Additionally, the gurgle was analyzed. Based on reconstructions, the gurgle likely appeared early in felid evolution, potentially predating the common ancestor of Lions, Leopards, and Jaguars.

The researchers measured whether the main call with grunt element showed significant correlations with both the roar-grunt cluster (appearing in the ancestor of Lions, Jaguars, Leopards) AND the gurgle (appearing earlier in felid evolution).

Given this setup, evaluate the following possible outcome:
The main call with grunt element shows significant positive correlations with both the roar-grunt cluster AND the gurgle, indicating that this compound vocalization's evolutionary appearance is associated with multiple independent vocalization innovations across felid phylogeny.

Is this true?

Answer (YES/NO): YES